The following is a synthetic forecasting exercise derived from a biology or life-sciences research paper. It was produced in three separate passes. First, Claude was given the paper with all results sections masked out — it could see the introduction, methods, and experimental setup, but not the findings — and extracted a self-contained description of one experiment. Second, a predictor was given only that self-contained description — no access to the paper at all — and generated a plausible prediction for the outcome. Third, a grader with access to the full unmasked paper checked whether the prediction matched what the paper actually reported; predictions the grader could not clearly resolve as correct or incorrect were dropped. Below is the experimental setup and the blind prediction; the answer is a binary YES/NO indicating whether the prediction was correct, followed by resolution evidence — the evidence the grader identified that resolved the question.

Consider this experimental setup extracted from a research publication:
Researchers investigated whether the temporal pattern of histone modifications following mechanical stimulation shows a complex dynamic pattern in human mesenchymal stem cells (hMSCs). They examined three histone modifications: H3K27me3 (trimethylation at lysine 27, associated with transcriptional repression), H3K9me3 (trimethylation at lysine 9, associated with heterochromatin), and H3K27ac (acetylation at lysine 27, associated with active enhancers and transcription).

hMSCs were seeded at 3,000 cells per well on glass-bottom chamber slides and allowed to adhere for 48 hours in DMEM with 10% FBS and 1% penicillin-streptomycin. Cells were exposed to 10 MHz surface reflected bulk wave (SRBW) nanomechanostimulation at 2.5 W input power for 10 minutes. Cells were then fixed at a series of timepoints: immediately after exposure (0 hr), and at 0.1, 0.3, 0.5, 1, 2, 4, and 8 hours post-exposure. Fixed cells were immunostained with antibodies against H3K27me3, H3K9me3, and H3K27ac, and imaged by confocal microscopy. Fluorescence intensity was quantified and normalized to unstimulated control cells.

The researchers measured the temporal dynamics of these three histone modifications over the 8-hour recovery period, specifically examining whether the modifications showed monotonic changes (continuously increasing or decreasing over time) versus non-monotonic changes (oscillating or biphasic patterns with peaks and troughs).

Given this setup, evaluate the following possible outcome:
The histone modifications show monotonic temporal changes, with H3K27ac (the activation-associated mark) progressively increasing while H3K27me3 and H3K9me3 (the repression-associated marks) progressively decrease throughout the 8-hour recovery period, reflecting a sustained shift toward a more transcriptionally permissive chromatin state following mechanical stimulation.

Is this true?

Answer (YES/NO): NO